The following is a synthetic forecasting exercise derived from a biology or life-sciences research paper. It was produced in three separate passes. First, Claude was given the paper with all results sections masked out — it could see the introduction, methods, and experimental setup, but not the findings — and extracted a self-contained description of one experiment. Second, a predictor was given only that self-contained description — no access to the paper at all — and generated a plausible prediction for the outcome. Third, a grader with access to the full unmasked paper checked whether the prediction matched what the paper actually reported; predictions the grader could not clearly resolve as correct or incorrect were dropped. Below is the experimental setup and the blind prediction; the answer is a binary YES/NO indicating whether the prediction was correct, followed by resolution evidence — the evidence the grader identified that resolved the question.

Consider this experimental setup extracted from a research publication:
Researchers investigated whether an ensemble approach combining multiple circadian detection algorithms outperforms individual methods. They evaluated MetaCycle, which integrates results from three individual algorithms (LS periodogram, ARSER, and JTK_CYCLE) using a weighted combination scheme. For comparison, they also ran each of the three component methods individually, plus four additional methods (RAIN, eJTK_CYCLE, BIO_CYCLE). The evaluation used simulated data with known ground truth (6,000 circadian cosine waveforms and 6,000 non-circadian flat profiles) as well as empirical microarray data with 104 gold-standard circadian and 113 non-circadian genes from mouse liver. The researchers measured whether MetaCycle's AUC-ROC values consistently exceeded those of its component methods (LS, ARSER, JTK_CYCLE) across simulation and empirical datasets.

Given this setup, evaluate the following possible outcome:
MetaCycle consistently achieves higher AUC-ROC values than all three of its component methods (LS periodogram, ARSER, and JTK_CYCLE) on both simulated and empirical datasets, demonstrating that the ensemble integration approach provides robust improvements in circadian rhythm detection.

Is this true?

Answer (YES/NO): NO